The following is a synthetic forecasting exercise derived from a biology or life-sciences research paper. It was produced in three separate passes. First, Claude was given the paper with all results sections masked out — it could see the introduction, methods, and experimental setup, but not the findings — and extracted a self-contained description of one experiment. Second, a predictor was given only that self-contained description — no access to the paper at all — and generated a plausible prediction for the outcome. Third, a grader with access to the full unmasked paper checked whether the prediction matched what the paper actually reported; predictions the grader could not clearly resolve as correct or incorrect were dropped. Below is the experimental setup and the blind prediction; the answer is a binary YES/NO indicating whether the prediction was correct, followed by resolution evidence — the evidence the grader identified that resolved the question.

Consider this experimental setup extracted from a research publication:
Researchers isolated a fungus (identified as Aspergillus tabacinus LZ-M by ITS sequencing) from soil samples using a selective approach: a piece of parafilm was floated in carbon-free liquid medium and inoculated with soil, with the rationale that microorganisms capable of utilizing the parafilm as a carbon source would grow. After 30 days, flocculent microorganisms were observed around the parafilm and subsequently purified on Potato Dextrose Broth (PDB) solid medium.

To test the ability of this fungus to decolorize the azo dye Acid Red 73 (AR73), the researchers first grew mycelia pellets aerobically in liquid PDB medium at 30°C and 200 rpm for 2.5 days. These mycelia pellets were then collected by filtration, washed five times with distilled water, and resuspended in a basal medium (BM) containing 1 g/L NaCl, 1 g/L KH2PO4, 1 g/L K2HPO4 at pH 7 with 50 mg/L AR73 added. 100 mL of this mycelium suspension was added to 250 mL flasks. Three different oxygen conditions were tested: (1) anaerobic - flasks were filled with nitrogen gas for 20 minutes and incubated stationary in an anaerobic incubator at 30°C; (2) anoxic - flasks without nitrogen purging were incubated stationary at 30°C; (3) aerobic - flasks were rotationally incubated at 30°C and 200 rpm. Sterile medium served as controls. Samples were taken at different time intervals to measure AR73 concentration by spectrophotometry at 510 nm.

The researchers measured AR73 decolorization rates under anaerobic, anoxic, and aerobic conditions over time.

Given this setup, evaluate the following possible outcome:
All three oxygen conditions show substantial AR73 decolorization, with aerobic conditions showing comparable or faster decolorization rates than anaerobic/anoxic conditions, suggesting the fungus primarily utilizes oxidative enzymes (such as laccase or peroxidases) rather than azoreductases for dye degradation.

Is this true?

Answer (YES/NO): NO